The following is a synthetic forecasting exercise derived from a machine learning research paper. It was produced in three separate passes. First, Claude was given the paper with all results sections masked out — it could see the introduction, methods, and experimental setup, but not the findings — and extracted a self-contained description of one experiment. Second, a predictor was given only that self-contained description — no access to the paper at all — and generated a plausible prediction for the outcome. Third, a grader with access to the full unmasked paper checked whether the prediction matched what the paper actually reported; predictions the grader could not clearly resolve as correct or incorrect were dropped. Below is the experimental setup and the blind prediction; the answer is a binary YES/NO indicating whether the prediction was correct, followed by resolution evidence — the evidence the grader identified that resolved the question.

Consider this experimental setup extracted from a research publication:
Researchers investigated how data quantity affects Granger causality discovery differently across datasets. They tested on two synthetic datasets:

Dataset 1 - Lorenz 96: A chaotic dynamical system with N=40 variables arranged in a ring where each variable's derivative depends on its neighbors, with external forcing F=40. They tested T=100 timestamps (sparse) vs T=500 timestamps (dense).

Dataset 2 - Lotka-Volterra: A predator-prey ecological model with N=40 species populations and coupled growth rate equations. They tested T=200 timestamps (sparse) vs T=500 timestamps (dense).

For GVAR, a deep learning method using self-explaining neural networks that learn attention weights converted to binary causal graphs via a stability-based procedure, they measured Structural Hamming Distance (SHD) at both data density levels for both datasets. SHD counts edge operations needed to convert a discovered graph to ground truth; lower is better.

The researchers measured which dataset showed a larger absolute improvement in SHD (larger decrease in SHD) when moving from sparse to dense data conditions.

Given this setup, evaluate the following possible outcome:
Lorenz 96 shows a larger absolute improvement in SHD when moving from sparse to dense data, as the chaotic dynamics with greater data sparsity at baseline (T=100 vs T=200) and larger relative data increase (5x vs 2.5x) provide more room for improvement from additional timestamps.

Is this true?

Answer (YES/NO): YES